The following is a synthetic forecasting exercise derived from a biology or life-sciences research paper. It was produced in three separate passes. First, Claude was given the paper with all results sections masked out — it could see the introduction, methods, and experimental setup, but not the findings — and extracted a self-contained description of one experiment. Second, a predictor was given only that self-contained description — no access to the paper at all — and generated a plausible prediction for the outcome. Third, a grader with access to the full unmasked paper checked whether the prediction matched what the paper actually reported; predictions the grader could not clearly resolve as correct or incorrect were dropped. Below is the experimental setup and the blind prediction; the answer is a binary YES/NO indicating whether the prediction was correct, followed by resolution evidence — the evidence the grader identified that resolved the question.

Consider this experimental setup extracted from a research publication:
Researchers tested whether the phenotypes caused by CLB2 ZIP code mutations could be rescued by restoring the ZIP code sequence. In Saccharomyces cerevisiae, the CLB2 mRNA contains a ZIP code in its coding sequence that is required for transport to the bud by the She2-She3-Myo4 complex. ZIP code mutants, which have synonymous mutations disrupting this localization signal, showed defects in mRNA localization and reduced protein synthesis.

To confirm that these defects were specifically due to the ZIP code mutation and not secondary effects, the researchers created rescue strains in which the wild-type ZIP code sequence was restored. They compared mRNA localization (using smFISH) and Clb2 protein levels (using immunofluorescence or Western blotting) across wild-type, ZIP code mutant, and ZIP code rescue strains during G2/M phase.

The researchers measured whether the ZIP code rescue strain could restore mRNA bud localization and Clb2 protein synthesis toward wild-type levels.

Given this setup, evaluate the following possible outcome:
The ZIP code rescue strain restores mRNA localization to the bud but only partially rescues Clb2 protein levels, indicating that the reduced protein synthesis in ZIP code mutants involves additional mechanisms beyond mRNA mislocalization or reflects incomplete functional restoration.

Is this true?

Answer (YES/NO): YES